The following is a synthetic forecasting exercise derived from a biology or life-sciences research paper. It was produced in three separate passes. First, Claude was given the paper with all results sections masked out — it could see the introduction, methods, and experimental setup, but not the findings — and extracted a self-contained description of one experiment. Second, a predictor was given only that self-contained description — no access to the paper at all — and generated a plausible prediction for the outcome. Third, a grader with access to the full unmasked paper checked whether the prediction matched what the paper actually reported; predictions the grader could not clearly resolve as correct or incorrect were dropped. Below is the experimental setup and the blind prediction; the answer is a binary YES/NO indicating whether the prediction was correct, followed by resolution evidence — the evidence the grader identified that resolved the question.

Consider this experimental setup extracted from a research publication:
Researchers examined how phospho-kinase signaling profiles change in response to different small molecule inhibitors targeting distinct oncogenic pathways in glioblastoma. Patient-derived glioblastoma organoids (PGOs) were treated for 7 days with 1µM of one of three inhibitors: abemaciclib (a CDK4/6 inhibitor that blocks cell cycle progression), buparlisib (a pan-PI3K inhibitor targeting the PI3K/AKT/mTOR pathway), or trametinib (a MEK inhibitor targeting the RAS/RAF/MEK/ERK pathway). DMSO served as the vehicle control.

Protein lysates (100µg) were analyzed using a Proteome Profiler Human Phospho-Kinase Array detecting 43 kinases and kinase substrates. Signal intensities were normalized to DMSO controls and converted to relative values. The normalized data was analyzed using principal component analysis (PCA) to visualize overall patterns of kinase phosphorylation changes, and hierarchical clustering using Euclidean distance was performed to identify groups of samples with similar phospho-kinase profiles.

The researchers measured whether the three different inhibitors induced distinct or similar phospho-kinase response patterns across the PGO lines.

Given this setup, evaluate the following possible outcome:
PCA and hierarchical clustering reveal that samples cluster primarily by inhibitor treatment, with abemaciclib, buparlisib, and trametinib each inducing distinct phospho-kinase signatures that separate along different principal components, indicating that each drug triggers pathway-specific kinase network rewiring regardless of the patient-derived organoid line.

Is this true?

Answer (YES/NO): NO